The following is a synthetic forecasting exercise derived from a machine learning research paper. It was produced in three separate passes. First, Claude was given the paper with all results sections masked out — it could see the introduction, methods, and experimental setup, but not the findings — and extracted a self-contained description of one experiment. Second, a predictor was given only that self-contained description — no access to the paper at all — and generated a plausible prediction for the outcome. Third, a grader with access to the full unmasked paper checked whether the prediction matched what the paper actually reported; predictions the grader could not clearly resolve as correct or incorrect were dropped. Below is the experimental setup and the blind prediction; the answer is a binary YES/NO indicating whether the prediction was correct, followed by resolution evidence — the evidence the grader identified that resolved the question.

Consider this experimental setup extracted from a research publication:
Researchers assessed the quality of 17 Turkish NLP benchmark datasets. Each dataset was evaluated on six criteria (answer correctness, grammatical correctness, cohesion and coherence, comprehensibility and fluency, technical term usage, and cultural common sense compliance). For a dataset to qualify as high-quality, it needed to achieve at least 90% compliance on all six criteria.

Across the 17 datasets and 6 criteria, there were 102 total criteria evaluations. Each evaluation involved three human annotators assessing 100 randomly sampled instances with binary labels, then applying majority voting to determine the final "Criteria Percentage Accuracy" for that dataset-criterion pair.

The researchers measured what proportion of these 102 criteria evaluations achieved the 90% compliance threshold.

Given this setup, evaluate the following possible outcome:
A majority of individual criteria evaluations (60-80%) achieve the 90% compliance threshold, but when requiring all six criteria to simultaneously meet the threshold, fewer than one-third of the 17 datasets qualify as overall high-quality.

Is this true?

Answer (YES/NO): NO